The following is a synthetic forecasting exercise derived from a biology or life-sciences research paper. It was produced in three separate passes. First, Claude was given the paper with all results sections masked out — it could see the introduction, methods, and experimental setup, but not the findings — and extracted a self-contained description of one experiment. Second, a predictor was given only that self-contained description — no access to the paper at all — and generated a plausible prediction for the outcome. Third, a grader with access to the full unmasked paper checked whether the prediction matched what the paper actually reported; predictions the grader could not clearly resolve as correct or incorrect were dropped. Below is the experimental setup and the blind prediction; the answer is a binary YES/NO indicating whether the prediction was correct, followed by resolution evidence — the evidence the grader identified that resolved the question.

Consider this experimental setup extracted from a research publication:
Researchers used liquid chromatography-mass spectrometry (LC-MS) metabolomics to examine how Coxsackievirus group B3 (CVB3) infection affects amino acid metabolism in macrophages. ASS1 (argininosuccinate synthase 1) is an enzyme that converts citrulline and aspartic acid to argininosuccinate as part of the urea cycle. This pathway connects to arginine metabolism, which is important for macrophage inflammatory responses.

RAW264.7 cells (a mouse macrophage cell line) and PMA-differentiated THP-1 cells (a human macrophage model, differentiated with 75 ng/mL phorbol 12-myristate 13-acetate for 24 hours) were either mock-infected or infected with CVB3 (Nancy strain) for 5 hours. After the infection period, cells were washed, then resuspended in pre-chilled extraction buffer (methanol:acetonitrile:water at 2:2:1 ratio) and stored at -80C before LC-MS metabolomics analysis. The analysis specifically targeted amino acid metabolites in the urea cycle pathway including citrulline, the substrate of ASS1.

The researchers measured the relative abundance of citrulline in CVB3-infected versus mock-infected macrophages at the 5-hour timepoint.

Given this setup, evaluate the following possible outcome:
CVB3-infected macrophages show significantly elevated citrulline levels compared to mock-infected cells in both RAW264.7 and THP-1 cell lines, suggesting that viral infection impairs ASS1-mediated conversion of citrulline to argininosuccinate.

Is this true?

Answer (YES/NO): NO